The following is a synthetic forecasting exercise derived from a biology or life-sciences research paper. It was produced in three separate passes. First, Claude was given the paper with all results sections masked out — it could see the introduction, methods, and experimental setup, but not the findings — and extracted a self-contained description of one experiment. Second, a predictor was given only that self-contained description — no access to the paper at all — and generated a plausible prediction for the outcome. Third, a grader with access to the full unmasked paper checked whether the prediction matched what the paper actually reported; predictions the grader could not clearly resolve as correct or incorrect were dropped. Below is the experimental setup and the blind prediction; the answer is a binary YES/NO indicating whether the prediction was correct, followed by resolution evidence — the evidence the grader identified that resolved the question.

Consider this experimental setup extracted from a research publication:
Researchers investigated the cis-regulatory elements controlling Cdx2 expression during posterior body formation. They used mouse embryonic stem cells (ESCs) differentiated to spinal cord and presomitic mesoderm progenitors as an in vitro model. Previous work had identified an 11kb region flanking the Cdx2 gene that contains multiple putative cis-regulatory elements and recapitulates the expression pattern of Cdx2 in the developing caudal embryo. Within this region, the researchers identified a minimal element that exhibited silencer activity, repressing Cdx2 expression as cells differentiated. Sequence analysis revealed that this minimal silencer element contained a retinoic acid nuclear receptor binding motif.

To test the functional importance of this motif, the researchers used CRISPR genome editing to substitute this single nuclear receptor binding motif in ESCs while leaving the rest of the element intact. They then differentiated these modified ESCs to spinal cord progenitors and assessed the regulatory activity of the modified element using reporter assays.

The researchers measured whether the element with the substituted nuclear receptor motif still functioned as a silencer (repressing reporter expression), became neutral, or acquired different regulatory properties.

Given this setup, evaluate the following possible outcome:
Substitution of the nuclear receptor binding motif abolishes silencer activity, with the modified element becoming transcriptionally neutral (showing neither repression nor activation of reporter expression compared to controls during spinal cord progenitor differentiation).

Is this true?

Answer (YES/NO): NO